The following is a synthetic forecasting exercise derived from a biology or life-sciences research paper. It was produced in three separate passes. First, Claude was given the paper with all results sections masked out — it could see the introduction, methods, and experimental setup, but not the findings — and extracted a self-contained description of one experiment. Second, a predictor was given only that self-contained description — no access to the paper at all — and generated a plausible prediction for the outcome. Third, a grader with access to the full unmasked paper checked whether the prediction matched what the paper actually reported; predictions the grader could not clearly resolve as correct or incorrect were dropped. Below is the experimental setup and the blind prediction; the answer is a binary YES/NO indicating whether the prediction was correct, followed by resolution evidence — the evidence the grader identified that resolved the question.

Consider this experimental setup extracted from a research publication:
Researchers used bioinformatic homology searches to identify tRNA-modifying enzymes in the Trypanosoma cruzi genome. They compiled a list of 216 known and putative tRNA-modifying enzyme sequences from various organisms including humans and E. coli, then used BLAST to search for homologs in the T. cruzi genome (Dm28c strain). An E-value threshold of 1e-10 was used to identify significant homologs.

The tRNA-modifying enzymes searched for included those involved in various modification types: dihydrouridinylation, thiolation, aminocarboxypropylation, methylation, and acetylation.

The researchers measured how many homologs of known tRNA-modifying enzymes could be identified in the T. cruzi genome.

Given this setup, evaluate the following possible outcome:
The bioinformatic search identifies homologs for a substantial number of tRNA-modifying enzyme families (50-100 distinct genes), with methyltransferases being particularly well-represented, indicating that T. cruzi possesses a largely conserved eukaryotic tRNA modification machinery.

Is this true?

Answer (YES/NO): NO